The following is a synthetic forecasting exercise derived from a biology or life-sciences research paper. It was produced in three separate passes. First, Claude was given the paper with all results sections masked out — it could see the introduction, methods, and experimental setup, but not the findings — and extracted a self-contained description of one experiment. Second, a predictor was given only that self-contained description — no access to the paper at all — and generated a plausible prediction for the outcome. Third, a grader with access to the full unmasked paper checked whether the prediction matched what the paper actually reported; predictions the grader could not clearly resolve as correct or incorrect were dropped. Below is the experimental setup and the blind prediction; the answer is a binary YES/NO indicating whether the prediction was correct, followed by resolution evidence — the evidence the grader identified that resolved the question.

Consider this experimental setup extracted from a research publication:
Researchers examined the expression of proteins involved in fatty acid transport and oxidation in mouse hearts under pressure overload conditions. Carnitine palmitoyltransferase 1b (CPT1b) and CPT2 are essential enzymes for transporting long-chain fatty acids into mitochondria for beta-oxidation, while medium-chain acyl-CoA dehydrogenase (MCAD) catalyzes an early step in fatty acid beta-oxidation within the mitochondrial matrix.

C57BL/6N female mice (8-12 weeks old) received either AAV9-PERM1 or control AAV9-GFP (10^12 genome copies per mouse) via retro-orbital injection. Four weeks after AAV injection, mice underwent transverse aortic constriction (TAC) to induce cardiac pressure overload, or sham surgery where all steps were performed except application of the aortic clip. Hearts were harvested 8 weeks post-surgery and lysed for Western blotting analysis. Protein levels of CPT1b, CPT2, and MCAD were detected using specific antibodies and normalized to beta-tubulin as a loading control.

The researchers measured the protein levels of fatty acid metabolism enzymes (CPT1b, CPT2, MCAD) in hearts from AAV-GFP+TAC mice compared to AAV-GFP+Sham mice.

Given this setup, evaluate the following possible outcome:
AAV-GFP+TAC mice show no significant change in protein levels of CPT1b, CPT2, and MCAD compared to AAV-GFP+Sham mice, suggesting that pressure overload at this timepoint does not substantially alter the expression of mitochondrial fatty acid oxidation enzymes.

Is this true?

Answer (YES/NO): YES